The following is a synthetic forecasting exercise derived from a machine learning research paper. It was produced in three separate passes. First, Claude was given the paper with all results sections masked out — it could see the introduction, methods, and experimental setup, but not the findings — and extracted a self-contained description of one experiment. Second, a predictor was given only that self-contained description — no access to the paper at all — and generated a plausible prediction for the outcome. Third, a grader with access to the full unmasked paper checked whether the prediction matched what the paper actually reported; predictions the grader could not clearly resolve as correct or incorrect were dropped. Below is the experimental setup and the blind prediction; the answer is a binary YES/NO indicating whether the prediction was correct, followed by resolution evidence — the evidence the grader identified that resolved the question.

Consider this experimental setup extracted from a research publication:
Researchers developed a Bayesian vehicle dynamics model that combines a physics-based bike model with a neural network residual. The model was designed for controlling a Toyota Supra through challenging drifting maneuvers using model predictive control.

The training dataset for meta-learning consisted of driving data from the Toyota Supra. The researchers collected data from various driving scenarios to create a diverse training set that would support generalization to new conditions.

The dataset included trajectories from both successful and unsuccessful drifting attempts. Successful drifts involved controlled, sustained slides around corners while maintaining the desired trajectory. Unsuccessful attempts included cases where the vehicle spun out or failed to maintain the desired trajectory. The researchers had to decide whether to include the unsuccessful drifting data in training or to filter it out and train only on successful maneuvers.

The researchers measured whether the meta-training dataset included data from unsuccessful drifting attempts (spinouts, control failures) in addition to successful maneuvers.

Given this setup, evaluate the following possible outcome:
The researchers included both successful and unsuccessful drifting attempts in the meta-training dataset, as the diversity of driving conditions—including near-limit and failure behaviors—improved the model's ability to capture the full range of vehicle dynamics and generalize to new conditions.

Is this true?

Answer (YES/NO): YES